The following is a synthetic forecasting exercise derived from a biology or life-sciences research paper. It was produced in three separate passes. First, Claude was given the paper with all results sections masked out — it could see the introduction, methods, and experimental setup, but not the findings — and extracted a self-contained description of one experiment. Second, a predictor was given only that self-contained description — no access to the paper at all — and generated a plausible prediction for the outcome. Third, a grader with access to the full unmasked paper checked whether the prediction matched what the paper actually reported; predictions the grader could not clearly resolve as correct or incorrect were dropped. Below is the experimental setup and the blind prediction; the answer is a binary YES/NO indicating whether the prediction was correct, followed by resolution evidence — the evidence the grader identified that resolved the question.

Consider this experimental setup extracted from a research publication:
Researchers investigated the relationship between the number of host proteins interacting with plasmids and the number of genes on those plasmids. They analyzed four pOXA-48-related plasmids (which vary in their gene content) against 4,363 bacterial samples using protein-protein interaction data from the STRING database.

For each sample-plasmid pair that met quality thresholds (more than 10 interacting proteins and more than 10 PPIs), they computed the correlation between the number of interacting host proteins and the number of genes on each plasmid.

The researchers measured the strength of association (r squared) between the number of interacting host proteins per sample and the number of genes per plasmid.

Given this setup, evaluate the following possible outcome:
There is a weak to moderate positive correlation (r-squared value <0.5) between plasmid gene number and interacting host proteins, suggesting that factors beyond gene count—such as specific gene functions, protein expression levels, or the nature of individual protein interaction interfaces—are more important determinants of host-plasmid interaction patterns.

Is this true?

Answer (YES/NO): YES